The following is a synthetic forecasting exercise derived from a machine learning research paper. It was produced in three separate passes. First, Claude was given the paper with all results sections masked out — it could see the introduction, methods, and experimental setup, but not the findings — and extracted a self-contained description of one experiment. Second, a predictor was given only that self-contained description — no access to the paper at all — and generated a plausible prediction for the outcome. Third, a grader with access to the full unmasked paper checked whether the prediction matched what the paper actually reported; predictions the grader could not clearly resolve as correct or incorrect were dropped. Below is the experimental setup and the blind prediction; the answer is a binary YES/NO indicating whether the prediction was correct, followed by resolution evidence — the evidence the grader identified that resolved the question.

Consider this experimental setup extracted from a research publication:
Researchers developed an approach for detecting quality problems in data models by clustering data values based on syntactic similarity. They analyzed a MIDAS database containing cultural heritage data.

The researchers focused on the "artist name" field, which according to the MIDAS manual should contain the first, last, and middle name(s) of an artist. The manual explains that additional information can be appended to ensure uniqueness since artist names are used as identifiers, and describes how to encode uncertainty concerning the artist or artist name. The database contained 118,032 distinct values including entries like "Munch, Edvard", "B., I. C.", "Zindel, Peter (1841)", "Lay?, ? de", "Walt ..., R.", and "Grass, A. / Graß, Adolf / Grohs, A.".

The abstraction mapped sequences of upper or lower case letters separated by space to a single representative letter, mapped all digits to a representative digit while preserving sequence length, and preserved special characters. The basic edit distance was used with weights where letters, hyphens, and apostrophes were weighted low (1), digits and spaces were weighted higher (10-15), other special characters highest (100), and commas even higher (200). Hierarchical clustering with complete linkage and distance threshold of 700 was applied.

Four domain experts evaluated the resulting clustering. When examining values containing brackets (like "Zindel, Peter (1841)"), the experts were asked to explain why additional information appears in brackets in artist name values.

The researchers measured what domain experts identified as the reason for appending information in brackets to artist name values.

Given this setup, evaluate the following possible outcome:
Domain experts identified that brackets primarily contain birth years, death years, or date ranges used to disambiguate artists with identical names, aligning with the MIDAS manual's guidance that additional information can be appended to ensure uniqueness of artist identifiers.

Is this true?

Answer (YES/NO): NO